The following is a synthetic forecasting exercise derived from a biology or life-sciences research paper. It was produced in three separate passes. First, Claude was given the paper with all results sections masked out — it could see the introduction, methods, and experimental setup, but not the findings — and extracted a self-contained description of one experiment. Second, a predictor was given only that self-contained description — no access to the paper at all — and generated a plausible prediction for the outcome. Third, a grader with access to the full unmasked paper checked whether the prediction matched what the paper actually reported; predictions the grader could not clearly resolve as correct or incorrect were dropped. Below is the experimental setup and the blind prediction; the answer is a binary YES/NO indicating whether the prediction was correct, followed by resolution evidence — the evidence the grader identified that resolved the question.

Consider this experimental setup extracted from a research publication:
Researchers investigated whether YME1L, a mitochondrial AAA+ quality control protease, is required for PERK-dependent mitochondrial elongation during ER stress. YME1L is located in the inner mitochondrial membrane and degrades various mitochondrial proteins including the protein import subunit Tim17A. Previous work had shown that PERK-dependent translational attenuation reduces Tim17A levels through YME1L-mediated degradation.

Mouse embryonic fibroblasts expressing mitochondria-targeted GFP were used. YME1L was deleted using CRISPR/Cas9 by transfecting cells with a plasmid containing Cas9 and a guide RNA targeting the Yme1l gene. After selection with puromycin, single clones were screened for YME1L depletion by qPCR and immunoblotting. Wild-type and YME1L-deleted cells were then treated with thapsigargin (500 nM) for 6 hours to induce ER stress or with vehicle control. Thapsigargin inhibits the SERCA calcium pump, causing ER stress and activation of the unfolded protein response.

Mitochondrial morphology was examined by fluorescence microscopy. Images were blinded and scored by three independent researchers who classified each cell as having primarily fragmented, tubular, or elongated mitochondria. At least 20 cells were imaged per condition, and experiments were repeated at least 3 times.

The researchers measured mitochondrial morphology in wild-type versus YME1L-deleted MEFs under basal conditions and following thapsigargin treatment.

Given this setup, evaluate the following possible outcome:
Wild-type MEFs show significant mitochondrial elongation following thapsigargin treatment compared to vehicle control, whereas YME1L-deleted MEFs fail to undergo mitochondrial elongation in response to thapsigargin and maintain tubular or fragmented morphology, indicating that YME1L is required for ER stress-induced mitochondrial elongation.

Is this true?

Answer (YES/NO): YES